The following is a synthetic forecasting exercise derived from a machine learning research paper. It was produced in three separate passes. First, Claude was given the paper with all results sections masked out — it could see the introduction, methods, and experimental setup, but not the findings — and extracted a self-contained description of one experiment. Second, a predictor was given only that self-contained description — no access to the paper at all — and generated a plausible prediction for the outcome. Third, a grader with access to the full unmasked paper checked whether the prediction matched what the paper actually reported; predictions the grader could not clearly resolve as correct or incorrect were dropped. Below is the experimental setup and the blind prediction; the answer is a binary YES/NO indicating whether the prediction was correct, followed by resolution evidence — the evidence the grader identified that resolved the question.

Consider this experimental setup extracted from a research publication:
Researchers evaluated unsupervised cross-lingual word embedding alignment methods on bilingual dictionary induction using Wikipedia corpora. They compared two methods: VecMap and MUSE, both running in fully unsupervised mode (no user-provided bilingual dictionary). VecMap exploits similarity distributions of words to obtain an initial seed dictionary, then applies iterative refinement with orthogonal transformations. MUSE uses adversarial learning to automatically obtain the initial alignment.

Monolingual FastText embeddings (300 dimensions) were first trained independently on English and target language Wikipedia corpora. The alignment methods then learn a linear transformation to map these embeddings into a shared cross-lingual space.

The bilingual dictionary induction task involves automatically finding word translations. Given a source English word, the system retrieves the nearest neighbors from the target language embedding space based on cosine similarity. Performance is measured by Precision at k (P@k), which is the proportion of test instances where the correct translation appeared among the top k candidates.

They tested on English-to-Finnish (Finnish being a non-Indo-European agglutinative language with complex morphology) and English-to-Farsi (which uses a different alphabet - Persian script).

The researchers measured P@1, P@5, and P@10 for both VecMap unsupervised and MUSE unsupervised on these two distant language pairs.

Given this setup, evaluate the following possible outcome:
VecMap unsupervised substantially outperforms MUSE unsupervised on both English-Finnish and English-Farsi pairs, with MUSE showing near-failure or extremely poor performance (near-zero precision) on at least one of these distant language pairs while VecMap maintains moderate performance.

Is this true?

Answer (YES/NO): YES